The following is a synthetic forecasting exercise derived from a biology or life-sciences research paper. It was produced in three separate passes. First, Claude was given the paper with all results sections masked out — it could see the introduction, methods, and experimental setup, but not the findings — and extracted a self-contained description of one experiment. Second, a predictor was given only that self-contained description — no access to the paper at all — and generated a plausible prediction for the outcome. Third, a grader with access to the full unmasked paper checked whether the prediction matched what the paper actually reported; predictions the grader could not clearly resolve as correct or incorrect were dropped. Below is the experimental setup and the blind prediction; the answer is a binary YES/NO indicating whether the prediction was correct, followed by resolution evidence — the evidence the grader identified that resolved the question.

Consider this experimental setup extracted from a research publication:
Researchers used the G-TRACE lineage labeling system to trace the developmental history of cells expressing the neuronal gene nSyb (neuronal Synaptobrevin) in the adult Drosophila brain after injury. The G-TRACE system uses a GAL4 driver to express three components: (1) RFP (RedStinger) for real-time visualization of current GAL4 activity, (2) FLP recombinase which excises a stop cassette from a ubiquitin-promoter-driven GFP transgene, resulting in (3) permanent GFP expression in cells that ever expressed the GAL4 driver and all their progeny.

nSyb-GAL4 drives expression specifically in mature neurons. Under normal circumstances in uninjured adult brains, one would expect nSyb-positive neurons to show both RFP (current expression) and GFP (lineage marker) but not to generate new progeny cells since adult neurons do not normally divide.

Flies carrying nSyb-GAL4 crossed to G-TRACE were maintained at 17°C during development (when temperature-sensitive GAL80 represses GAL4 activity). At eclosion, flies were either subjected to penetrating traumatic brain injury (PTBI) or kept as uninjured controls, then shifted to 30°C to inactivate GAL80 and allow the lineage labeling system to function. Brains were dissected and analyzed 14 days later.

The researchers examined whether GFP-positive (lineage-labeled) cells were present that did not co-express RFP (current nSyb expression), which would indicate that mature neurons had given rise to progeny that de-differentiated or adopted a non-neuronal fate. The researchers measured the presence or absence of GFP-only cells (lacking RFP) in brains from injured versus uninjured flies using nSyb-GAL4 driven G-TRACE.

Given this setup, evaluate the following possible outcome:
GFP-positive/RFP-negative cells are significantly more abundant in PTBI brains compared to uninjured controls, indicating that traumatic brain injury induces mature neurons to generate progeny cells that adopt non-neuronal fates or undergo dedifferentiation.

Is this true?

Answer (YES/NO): NO